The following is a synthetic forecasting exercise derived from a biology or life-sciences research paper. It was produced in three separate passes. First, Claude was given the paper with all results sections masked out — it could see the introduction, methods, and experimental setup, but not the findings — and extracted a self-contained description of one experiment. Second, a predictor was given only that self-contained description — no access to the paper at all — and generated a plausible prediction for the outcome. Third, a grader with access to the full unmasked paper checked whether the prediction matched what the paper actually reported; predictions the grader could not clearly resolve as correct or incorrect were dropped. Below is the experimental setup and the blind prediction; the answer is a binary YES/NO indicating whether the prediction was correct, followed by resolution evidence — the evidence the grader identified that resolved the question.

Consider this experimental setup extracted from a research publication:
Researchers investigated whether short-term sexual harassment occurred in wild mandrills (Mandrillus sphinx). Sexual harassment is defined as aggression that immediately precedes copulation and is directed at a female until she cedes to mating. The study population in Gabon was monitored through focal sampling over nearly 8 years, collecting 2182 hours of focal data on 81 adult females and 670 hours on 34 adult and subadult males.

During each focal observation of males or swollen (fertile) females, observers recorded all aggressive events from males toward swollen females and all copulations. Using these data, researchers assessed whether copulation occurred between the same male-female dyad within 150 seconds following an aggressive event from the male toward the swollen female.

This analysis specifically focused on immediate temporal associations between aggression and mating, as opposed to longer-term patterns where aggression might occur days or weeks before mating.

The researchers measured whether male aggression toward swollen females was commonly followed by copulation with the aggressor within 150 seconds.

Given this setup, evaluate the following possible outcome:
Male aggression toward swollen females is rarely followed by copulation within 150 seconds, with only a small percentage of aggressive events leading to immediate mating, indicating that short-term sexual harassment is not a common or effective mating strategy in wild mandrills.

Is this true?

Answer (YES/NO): YES